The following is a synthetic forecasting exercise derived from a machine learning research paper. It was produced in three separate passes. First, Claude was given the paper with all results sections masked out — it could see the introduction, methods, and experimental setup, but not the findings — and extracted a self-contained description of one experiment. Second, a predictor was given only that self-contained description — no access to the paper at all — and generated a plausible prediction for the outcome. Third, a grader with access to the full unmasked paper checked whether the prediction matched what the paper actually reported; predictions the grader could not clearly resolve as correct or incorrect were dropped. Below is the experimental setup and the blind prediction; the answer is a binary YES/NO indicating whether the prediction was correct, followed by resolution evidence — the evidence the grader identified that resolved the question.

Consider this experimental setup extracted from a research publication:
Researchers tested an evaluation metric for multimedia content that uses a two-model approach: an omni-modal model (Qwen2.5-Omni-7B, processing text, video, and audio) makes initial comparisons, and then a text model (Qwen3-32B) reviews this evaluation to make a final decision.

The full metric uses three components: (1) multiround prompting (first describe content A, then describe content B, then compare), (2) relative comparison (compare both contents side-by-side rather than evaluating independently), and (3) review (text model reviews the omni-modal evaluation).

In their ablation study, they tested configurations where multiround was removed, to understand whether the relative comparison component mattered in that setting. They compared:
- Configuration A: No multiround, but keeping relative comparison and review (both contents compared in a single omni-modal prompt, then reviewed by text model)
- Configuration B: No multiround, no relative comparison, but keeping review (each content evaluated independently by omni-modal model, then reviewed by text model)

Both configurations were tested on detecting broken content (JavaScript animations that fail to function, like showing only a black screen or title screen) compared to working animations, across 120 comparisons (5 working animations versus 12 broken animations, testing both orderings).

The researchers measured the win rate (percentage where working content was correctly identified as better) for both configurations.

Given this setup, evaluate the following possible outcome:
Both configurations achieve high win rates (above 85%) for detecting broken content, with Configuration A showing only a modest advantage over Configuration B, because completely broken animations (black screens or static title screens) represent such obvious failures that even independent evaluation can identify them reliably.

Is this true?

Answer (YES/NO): NO